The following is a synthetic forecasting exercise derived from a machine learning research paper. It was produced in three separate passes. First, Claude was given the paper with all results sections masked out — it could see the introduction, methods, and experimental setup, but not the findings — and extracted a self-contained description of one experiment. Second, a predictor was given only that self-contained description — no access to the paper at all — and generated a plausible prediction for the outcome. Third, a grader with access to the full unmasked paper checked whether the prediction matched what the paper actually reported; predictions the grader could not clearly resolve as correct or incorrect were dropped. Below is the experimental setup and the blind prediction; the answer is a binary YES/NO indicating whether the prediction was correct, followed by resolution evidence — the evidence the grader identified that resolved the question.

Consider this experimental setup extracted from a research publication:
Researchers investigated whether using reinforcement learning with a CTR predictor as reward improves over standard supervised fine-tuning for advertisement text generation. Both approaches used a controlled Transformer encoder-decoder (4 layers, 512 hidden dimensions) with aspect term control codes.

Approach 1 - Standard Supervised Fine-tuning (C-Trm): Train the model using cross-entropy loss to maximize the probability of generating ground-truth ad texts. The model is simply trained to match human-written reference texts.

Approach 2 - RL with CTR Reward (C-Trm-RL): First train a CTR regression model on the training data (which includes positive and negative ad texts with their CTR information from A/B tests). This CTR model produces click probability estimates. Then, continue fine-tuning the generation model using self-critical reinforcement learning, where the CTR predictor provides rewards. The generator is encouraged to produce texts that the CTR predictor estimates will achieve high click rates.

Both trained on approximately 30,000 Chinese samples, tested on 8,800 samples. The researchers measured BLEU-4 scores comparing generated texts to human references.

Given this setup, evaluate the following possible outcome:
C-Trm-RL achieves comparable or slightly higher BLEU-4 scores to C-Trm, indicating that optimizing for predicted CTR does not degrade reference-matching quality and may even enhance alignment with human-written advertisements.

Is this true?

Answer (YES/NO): YES